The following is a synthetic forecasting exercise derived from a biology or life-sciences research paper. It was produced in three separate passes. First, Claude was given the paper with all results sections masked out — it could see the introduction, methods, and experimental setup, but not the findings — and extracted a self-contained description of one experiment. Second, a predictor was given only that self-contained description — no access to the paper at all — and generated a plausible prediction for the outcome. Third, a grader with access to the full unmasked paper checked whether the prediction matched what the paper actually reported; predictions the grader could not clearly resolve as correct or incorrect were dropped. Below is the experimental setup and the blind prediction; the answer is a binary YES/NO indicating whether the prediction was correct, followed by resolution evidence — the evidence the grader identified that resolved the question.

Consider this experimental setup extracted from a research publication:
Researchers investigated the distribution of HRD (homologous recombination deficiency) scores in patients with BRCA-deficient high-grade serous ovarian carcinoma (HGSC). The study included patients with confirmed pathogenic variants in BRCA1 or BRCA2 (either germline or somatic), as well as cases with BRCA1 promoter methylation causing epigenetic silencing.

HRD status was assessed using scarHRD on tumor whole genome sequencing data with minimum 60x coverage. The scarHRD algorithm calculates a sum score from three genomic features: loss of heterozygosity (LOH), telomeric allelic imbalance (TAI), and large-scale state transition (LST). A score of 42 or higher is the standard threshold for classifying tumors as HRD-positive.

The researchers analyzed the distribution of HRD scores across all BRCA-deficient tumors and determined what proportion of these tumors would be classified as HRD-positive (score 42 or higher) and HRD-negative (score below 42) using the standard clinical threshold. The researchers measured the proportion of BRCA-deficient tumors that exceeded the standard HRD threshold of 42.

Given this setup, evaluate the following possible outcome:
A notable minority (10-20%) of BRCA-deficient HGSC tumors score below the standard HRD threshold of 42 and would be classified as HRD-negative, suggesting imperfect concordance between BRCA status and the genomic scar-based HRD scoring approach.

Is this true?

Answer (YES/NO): NO